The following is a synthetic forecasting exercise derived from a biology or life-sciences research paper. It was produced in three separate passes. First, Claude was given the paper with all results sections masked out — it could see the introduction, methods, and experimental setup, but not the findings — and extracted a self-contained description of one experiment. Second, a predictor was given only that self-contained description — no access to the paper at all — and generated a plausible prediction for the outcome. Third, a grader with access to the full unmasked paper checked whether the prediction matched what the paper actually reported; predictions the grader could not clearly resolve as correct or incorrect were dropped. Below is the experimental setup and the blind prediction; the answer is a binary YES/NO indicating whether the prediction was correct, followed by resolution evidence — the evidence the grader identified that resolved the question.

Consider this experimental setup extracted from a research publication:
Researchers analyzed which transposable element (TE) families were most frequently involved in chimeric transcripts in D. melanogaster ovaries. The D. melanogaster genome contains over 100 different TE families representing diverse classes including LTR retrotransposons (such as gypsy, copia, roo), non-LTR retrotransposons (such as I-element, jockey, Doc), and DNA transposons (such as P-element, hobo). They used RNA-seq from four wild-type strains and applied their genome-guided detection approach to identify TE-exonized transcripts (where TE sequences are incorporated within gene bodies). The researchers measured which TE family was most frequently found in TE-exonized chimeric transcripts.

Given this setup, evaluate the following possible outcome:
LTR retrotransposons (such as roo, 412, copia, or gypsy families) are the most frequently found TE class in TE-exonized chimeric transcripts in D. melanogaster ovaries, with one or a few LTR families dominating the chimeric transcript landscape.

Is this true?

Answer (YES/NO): YES